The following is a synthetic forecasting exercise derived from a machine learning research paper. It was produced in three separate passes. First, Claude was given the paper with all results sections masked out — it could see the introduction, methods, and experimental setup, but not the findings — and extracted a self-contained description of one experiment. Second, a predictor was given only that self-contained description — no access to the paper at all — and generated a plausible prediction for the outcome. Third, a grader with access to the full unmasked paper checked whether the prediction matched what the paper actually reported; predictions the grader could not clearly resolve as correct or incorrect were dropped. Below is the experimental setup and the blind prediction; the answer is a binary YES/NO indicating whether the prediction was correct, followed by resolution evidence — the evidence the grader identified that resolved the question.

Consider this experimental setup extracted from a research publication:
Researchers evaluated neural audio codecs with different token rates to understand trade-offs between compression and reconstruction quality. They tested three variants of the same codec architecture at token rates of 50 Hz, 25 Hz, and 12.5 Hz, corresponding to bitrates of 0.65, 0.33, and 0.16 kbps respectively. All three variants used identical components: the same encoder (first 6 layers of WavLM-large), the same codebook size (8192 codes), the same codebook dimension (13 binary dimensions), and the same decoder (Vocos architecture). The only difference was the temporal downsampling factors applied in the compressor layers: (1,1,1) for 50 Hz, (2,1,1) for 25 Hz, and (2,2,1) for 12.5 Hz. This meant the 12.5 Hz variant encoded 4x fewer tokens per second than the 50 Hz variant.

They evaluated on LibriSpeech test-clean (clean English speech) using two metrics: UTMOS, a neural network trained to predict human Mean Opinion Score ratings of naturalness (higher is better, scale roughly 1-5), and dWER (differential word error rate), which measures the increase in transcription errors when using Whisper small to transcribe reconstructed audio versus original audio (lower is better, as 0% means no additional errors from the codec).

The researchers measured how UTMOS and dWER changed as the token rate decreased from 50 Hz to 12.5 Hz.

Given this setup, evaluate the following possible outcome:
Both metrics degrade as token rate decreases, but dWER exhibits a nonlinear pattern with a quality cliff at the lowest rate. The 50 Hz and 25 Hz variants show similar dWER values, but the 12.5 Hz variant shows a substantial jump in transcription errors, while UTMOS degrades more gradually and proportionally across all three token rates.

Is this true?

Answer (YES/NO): NO